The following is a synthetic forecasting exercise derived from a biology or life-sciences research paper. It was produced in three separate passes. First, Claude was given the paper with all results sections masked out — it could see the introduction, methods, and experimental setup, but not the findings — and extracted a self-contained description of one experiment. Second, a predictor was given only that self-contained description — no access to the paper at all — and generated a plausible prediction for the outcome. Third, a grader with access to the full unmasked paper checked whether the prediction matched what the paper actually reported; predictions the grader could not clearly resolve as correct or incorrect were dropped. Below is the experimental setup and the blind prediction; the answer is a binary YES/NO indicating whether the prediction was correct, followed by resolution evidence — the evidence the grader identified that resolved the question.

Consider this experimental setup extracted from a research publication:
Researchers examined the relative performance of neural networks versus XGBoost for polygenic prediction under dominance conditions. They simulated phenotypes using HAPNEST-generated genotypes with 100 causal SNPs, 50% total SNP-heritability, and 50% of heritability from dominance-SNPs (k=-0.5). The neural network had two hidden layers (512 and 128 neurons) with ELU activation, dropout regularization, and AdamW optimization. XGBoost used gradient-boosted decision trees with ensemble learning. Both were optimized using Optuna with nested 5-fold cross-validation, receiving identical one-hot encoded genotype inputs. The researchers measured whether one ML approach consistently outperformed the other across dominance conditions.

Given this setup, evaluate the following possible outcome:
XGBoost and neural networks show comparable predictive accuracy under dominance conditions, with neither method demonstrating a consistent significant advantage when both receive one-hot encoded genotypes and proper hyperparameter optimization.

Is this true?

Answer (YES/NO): YES